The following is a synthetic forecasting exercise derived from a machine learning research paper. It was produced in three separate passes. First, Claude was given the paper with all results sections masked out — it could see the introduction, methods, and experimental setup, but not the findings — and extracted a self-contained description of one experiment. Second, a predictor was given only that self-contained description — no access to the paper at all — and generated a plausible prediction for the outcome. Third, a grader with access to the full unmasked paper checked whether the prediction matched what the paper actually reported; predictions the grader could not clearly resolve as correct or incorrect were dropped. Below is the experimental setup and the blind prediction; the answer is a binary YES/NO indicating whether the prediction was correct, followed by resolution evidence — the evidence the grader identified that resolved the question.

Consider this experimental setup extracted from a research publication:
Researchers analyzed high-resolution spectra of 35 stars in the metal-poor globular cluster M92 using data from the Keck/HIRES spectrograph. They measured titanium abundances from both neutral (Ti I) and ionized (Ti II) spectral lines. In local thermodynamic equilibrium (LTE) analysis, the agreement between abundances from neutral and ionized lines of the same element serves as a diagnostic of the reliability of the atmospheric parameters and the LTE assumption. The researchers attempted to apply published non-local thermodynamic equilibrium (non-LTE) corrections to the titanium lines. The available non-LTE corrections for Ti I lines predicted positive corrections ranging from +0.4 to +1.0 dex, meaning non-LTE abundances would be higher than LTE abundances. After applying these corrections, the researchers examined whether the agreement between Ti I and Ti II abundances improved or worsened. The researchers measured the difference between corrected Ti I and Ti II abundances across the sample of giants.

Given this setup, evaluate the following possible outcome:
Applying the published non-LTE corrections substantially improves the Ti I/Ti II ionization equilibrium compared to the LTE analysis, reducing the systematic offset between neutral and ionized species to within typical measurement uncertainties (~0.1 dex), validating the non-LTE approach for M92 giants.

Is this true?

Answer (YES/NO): NO